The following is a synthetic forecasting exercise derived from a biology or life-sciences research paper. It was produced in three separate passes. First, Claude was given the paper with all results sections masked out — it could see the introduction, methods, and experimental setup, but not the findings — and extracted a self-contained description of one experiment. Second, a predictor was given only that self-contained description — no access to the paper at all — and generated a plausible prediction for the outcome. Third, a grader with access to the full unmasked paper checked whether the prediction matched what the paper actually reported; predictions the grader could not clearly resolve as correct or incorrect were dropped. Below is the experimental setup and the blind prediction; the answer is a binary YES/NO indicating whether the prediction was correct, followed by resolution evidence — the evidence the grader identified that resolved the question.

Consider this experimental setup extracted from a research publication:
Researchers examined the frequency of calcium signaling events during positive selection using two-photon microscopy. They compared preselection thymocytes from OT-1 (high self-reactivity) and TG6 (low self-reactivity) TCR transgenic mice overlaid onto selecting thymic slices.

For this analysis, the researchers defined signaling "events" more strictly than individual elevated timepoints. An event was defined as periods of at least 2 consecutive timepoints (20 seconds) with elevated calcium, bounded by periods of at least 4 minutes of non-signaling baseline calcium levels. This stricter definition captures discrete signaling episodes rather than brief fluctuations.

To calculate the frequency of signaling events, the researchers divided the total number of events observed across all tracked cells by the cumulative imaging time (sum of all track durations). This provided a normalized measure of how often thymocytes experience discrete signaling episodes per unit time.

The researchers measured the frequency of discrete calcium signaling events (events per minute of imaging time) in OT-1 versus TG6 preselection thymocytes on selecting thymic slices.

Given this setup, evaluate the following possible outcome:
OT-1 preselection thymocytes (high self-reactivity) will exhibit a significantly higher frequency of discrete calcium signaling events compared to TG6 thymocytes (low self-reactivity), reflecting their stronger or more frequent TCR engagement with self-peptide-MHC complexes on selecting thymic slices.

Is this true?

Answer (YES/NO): YES